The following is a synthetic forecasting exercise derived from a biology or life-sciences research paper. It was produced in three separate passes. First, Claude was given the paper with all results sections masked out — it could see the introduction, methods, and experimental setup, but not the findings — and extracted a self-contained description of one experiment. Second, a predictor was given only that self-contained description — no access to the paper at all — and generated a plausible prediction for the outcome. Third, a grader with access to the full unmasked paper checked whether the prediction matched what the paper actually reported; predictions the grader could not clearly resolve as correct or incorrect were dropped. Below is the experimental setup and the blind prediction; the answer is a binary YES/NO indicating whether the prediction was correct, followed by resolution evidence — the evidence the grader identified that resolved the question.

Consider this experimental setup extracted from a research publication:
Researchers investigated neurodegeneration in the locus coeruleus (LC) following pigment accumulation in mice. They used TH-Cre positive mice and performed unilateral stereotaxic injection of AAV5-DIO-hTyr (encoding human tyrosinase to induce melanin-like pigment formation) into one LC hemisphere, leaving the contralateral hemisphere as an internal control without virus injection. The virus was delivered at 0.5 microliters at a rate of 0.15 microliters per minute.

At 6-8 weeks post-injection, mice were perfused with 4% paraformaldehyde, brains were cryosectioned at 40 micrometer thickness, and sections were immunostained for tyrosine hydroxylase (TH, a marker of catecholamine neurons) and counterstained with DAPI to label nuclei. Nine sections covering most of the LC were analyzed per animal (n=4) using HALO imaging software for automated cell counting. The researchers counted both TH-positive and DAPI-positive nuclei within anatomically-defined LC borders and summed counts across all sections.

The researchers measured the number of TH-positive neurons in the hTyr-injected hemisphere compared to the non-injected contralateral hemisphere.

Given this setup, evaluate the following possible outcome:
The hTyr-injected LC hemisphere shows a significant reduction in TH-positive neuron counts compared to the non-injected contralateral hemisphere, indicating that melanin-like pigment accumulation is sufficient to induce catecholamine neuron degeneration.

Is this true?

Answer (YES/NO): YES